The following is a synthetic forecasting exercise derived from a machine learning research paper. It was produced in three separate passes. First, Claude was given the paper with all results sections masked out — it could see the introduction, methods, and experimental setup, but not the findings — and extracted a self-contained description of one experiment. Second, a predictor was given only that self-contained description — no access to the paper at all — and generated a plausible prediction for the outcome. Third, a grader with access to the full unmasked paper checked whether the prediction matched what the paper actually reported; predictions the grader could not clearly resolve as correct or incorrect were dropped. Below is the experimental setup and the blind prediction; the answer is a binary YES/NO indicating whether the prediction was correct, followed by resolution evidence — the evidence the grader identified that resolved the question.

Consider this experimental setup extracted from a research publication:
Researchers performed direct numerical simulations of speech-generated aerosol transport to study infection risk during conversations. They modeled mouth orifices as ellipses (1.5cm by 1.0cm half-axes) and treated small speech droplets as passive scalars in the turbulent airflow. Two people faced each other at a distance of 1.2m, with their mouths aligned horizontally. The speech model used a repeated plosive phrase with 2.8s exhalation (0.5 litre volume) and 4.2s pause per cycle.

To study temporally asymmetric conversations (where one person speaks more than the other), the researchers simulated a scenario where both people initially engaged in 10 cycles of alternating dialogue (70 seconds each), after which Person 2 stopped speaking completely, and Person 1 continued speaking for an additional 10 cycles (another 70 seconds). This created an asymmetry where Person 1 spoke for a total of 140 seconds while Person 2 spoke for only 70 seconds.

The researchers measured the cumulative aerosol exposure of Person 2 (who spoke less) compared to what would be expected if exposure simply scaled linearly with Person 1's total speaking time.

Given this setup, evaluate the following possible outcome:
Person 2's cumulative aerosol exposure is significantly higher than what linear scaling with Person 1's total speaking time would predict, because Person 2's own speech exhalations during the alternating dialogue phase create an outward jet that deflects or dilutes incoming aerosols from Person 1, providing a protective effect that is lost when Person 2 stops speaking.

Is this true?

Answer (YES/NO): NO